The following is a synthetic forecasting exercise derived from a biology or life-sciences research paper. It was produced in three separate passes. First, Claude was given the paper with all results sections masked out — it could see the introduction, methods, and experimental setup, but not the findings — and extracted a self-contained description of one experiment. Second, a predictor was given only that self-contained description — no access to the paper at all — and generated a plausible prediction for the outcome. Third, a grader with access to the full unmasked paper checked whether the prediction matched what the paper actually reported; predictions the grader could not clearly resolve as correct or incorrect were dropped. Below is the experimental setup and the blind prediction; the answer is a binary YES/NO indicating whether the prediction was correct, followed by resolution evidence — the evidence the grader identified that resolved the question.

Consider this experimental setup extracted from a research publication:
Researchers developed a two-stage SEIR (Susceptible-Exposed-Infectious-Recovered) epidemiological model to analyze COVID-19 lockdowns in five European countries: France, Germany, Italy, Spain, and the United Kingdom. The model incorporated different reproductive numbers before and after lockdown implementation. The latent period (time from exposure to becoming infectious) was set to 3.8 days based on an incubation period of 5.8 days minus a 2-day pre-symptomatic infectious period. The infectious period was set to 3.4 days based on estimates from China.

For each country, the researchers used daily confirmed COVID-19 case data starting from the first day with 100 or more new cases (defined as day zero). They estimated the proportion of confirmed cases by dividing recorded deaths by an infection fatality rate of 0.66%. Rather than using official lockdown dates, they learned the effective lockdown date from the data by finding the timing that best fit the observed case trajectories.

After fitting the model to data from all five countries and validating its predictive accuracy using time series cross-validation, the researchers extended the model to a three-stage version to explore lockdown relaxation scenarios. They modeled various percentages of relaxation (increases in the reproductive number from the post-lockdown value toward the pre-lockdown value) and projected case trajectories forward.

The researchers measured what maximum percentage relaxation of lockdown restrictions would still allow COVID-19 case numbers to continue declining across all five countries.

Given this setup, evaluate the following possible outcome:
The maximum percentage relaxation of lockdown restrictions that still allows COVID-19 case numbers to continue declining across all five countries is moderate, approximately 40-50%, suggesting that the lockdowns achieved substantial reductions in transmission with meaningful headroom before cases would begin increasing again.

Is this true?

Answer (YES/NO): NO